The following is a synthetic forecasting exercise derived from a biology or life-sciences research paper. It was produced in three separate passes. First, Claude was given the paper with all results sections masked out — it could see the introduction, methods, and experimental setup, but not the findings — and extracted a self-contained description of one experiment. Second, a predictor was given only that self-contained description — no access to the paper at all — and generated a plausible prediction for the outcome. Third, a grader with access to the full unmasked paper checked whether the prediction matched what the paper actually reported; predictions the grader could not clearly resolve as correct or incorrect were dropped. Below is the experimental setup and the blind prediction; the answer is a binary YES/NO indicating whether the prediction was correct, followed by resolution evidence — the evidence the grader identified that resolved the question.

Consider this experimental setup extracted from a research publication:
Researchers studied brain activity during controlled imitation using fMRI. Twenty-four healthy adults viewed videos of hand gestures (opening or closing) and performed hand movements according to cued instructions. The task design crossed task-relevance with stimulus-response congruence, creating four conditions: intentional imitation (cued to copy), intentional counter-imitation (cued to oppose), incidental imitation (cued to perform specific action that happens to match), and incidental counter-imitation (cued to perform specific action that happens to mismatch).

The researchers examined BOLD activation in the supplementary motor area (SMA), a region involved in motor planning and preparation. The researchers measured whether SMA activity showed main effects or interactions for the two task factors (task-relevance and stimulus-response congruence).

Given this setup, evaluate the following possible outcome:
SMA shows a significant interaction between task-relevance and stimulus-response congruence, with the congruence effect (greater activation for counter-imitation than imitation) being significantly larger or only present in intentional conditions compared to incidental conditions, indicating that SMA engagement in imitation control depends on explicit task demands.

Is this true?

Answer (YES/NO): NO